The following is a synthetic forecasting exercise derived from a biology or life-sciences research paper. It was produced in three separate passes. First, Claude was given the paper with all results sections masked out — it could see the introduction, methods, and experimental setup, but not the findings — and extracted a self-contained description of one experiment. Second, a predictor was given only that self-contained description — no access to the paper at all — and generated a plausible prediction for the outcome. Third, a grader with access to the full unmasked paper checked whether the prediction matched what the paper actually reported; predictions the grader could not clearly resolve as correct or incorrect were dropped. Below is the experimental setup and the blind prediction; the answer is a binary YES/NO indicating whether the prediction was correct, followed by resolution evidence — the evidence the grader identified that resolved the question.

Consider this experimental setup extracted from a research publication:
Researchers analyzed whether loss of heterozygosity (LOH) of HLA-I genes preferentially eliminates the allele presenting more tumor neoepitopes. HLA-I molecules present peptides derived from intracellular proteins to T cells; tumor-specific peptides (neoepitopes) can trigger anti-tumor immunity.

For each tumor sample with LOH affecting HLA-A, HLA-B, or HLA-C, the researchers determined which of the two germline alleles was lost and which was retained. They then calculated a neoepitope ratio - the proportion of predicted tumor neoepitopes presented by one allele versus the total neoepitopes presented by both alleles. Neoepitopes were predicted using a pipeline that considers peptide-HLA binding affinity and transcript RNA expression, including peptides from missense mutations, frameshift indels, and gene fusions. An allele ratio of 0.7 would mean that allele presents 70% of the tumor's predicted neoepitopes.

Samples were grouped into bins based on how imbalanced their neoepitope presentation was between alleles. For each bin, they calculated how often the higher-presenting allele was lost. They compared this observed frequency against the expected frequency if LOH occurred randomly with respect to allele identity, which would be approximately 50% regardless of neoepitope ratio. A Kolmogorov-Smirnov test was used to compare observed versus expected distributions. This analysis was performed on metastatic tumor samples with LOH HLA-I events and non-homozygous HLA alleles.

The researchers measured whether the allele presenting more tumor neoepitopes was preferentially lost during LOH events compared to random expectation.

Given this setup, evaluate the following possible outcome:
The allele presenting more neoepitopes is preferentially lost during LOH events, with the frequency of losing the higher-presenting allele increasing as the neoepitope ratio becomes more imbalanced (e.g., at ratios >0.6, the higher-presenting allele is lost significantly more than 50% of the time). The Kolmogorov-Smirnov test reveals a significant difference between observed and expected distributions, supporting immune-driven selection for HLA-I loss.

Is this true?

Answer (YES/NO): YES